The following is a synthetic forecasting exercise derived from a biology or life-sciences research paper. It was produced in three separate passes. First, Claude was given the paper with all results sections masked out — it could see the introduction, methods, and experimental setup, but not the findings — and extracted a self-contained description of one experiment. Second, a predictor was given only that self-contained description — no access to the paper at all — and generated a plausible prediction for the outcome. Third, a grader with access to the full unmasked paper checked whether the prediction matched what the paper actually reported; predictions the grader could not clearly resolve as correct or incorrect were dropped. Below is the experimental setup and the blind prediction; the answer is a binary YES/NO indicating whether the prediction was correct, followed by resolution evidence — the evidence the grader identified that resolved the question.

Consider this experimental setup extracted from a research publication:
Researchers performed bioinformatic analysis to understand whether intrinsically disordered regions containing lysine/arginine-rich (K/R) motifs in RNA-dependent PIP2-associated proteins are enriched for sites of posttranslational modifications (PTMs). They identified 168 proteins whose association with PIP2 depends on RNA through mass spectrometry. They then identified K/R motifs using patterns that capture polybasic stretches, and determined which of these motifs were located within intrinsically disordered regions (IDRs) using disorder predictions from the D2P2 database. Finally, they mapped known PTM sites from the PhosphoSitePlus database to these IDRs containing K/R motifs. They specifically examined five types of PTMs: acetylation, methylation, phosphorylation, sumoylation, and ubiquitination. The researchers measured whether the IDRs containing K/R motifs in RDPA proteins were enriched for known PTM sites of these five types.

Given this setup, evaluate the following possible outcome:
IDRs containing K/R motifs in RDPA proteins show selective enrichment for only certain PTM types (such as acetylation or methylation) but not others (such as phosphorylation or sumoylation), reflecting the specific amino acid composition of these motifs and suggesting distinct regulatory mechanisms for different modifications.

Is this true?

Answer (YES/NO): NO